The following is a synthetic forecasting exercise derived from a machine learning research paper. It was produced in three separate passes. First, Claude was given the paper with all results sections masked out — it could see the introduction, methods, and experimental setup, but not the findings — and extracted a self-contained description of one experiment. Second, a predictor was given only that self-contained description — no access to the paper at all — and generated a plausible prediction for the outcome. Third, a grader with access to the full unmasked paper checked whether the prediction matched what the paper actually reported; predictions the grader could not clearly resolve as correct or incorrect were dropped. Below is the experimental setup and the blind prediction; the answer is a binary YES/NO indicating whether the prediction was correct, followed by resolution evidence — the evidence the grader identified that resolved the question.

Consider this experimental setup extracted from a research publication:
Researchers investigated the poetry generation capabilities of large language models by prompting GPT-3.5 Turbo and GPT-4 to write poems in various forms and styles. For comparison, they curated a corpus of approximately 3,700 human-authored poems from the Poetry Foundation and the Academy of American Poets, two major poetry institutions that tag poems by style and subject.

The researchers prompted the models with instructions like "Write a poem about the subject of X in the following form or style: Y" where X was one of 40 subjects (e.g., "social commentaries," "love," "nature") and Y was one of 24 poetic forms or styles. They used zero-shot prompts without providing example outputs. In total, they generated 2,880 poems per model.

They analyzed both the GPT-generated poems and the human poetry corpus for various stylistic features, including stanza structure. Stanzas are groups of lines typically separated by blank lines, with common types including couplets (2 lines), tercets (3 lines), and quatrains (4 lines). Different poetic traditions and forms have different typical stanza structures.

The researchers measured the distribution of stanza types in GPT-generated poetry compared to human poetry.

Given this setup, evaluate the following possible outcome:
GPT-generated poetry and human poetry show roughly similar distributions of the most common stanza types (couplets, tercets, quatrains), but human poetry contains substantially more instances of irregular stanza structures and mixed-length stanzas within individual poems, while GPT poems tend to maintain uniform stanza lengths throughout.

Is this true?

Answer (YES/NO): NO